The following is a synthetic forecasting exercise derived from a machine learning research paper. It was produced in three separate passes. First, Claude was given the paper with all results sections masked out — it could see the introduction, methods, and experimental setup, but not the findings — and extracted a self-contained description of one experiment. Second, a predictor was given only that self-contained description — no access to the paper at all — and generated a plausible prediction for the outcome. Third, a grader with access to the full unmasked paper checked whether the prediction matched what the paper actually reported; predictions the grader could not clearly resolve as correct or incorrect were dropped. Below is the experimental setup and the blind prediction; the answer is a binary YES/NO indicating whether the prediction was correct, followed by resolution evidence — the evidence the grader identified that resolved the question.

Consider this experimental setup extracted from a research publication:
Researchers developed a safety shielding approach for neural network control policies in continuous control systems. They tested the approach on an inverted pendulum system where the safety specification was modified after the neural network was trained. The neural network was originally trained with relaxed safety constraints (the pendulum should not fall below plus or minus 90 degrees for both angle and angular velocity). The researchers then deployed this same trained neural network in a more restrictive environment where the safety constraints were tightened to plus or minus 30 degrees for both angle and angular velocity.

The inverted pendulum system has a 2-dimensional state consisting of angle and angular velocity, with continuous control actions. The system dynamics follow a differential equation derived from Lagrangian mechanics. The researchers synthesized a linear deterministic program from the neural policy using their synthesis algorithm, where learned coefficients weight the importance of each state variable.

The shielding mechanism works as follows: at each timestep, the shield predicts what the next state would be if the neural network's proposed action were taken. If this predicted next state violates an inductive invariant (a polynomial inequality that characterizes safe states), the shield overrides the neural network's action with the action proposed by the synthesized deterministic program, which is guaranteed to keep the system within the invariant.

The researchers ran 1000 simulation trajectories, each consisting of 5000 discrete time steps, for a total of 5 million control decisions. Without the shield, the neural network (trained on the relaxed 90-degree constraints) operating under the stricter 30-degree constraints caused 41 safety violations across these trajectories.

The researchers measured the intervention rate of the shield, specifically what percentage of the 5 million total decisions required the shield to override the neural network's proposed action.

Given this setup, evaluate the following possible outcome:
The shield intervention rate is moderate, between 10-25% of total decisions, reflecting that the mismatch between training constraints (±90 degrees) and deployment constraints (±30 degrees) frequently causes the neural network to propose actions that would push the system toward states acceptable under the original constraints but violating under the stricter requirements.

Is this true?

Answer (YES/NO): NO